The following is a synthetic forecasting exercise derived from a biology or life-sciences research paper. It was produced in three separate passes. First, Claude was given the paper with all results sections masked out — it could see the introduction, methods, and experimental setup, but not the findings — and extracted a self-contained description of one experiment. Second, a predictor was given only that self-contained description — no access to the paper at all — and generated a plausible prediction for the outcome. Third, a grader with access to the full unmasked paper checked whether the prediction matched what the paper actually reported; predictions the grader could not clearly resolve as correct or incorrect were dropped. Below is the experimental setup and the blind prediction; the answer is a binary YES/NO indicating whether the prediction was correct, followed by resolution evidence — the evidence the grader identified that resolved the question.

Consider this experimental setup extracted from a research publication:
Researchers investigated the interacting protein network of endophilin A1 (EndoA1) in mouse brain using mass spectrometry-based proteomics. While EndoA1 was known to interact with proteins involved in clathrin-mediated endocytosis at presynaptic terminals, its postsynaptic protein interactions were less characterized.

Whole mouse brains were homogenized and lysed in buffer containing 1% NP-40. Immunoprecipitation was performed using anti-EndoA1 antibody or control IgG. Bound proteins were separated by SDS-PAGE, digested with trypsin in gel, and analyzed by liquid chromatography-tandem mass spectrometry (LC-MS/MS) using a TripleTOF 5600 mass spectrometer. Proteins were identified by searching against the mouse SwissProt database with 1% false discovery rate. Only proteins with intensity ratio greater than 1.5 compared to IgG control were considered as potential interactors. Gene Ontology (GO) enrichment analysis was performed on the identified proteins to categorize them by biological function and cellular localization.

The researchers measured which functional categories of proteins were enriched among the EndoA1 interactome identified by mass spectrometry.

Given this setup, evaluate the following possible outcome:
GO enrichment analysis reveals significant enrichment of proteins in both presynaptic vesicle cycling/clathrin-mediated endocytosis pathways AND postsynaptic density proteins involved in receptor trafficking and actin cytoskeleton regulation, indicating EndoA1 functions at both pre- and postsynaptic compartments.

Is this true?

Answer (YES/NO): YES